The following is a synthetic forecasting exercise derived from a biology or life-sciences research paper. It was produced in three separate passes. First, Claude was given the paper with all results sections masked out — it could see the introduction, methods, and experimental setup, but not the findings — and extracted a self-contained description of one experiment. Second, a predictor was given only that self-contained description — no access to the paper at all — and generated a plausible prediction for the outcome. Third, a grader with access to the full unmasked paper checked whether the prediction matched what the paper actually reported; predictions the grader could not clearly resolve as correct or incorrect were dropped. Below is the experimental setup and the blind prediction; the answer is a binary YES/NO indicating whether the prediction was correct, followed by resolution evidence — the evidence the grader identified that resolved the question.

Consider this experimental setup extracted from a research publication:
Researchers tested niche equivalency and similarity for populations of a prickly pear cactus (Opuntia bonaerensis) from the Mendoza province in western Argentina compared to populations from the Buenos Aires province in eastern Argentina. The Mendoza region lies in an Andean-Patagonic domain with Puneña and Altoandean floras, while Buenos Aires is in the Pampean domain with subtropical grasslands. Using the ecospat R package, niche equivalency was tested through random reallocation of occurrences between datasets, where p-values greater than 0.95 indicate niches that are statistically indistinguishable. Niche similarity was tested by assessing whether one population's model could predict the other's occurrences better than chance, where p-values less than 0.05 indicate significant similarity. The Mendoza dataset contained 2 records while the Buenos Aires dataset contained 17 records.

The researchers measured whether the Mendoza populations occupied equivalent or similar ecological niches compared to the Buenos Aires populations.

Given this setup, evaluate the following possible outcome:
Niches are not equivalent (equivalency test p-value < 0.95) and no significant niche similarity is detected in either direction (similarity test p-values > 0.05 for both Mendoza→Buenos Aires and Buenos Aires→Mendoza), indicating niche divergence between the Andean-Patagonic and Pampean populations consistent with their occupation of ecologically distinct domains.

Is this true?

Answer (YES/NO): YES